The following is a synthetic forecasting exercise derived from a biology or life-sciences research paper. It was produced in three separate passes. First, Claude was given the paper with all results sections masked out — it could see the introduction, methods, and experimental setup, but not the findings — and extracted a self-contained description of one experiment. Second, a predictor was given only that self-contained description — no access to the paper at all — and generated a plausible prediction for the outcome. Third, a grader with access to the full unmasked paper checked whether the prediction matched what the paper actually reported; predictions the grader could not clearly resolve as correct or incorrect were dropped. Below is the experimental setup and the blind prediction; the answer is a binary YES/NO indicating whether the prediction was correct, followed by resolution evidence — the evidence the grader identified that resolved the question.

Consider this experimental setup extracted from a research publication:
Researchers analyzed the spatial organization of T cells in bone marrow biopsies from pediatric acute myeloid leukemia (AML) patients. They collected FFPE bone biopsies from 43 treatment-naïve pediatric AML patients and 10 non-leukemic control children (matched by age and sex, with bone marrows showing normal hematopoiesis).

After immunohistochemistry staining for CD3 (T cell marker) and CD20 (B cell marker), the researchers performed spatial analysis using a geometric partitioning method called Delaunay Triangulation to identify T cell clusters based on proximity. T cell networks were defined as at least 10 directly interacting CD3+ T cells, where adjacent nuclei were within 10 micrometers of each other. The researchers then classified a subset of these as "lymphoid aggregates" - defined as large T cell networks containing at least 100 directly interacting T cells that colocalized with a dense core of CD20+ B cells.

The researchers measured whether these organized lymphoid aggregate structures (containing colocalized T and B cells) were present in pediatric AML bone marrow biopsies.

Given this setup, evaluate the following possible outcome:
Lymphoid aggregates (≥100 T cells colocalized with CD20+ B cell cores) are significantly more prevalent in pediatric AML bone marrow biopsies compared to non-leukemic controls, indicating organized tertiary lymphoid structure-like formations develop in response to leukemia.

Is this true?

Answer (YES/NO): YES